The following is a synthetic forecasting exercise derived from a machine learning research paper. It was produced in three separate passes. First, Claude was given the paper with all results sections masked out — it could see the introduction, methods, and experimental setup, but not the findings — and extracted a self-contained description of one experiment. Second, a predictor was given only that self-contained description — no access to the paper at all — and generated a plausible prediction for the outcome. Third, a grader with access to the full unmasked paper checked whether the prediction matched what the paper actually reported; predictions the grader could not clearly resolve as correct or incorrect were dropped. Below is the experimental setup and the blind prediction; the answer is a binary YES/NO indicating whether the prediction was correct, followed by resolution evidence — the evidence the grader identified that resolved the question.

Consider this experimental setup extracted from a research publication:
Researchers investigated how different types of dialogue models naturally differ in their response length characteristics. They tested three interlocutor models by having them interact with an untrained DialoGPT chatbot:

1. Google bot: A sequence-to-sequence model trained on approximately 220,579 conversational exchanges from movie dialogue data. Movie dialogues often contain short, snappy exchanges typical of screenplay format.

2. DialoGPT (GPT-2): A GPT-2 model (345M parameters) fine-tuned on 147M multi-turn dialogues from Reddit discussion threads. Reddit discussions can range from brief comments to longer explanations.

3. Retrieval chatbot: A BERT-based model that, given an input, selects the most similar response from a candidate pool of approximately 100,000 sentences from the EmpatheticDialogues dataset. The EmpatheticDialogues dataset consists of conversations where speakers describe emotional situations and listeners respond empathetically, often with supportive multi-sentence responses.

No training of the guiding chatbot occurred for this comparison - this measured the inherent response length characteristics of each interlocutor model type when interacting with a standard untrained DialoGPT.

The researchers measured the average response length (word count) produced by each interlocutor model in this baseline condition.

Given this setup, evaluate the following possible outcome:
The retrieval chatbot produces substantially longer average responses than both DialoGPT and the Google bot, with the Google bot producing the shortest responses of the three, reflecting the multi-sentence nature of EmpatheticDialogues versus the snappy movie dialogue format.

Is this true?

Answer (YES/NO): YES